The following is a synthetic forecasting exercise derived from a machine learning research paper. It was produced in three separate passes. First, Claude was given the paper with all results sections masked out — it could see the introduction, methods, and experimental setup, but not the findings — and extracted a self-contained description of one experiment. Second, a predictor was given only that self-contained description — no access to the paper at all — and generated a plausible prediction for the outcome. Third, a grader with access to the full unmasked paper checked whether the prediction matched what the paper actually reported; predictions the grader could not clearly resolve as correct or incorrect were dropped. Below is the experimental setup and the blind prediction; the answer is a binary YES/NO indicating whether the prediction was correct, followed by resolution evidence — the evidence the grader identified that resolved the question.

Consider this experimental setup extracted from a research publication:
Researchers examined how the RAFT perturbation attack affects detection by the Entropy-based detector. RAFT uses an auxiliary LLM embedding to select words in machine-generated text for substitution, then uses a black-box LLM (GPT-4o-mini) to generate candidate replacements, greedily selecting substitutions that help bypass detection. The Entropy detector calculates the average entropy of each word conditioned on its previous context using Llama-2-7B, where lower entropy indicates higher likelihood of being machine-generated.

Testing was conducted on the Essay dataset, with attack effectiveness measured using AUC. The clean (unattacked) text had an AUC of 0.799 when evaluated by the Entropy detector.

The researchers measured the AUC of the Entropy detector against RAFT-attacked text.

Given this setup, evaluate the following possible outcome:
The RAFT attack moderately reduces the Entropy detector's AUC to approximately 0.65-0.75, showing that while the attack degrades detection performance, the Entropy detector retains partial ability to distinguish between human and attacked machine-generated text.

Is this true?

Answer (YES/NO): NO